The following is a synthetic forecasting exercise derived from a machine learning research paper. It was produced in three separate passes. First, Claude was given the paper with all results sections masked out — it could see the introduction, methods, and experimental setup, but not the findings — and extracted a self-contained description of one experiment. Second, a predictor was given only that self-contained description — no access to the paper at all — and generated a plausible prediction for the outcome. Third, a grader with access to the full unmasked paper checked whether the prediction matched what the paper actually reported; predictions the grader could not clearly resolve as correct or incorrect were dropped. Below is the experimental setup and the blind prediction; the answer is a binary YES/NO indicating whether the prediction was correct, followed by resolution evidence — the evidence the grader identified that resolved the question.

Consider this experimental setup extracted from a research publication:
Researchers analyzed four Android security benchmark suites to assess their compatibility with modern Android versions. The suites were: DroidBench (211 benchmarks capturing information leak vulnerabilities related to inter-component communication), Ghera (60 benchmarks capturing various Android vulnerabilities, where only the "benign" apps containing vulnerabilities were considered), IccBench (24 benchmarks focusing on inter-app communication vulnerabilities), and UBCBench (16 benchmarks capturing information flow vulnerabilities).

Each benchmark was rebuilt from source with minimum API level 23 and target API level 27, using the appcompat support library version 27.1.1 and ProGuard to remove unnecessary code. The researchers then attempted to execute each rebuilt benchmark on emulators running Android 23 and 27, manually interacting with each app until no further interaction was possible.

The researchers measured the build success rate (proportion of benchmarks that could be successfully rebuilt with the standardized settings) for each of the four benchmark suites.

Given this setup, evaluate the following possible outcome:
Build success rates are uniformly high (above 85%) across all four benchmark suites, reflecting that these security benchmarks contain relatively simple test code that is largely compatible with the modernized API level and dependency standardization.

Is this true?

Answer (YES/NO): YES